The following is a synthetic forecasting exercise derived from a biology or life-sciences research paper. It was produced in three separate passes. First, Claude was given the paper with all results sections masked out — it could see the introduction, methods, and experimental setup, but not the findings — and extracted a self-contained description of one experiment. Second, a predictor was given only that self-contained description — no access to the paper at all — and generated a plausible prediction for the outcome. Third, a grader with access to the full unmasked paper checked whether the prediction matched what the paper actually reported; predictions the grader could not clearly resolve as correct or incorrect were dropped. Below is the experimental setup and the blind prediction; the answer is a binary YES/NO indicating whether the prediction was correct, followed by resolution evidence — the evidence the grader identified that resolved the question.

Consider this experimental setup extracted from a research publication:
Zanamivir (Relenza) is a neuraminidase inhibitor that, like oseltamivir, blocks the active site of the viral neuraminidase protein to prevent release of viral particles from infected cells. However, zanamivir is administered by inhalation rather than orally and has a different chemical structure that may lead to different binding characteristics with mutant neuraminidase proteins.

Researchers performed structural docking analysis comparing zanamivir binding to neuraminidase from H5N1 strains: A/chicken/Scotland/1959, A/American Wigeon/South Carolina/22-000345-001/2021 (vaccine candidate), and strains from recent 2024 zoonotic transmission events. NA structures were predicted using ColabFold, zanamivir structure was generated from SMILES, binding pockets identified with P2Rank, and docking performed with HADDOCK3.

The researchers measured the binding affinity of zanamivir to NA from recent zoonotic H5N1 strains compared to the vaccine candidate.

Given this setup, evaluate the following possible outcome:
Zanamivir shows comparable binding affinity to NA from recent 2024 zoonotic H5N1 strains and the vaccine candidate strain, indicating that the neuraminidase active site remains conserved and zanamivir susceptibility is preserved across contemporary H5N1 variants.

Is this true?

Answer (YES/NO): NO